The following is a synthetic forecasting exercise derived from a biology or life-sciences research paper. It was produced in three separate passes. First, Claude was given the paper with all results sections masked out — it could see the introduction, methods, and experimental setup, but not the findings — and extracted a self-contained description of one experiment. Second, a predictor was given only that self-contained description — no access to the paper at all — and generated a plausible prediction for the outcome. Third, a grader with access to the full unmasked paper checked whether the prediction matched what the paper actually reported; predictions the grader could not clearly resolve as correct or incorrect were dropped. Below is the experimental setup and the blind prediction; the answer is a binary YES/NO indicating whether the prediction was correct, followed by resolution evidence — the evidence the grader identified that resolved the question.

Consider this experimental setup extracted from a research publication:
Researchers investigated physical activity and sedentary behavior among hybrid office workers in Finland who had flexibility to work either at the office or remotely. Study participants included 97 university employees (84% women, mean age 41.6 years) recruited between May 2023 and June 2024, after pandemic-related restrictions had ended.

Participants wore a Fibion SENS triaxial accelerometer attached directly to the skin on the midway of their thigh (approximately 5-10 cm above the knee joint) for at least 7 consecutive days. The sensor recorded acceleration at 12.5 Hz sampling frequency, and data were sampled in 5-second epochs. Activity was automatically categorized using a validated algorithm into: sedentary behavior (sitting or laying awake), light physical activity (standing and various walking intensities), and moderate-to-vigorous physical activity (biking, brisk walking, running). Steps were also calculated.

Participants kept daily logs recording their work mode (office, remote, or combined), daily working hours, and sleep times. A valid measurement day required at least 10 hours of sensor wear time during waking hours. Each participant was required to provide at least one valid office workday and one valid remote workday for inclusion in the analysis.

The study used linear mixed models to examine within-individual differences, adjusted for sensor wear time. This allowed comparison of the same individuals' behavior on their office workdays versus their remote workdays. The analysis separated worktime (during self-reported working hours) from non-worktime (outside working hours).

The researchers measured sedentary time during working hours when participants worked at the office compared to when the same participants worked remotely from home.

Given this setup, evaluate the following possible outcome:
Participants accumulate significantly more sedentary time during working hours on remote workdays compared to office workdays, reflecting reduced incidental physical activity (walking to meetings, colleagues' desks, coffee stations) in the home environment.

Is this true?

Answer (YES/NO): YES